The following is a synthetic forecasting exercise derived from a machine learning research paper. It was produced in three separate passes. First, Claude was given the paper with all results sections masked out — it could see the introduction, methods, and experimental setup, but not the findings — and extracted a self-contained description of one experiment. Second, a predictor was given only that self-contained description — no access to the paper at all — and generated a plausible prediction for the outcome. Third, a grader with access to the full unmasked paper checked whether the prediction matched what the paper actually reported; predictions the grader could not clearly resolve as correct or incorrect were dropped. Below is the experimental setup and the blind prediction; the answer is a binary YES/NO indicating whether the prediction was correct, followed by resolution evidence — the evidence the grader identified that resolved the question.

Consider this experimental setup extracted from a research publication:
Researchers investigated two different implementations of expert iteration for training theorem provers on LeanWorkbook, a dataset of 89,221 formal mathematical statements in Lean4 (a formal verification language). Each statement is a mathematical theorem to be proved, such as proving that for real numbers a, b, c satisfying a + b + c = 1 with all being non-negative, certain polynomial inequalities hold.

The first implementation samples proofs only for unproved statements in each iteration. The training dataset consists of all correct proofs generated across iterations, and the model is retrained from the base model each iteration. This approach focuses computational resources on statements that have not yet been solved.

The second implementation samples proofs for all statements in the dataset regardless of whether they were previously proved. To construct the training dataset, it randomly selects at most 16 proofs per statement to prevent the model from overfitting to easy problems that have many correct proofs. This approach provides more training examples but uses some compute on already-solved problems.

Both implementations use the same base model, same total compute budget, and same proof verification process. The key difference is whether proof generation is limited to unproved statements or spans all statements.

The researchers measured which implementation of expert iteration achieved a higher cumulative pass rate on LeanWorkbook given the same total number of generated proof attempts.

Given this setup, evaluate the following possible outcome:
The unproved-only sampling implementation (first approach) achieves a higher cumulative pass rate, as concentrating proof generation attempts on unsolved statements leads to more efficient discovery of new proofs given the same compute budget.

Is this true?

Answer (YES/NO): NO